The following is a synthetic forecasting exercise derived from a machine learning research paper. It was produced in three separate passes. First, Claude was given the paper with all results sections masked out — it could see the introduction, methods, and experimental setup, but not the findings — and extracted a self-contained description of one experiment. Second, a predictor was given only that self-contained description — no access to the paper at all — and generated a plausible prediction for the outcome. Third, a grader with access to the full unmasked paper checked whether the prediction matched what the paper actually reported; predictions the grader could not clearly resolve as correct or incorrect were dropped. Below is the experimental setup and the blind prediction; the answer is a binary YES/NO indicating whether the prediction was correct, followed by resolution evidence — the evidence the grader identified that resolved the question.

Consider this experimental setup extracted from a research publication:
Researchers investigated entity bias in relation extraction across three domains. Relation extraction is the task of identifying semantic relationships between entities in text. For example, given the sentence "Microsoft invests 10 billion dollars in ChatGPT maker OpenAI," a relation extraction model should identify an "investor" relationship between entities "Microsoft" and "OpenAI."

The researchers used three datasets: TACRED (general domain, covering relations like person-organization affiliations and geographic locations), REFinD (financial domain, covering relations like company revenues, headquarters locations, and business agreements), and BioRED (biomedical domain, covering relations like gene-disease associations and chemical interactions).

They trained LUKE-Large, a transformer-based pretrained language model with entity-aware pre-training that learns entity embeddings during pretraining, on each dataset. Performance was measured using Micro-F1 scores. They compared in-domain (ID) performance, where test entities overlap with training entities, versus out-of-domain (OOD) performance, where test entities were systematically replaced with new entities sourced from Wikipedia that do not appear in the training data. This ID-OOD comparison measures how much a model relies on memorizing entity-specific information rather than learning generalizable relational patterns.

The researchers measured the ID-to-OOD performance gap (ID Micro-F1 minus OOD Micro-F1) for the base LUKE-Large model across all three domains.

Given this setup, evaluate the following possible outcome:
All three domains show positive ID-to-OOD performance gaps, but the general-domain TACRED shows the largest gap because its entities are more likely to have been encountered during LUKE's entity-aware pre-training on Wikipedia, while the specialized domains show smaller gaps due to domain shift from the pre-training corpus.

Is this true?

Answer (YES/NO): YES